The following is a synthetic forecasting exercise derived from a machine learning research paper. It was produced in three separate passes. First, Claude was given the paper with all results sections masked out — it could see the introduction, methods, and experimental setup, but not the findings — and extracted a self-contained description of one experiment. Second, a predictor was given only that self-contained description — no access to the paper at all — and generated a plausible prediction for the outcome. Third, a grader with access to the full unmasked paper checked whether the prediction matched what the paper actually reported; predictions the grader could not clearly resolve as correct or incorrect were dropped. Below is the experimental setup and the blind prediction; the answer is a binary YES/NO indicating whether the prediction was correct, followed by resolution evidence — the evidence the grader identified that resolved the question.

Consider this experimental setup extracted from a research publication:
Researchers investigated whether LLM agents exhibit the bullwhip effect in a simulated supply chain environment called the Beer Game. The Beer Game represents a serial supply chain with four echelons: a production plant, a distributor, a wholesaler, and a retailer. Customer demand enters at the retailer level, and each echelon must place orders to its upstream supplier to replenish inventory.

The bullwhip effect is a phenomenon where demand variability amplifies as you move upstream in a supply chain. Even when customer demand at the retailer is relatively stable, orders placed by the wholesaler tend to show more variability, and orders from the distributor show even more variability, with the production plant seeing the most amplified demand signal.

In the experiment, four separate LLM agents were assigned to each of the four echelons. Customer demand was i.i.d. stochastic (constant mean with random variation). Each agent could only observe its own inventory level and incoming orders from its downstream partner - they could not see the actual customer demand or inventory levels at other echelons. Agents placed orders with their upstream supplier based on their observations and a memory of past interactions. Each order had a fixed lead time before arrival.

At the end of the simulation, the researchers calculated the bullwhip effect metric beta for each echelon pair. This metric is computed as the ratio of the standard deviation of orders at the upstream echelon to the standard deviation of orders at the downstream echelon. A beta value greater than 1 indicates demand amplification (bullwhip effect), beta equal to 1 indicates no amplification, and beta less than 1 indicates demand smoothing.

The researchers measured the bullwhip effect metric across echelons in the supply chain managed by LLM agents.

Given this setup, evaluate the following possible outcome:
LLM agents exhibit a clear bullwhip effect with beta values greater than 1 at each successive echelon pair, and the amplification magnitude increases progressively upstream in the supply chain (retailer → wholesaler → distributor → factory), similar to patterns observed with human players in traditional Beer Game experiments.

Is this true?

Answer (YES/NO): YES